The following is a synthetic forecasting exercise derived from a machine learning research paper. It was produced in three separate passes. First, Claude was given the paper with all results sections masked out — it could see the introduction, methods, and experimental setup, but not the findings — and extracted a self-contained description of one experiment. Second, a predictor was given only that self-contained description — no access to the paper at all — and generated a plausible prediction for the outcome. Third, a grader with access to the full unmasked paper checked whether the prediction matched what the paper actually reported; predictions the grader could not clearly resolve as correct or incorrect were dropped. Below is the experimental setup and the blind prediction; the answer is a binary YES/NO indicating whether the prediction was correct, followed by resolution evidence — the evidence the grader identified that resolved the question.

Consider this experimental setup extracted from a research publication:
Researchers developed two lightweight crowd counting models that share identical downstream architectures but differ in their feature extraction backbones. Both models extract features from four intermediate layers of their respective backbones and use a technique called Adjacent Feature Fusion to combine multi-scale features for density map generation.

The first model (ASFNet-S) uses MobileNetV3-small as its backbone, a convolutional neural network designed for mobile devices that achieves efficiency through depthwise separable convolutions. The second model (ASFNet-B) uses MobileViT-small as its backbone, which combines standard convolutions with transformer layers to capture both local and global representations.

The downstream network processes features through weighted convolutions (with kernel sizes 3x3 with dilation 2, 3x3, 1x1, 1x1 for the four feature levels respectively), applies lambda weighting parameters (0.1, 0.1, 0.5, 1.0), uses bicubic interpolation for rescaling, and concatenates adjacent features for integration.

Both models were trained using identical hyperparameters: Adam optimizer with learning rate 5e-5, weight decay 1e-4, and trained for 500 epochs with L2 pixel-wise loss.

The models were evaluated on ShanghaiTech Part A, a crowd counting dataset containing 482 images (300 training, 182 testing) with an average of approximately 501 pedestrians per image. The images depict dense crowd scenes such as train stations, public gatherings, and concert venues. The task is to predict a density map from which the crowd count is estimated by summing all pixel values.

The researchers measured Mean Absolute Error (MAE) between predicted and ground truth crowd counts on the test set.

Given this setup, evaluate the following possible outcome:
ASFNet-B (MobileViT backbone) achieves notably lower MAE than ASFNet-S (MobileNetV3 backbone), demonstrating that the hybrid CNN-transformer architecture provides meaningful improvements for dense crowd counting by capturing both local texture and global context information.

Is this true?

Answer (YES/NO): NO